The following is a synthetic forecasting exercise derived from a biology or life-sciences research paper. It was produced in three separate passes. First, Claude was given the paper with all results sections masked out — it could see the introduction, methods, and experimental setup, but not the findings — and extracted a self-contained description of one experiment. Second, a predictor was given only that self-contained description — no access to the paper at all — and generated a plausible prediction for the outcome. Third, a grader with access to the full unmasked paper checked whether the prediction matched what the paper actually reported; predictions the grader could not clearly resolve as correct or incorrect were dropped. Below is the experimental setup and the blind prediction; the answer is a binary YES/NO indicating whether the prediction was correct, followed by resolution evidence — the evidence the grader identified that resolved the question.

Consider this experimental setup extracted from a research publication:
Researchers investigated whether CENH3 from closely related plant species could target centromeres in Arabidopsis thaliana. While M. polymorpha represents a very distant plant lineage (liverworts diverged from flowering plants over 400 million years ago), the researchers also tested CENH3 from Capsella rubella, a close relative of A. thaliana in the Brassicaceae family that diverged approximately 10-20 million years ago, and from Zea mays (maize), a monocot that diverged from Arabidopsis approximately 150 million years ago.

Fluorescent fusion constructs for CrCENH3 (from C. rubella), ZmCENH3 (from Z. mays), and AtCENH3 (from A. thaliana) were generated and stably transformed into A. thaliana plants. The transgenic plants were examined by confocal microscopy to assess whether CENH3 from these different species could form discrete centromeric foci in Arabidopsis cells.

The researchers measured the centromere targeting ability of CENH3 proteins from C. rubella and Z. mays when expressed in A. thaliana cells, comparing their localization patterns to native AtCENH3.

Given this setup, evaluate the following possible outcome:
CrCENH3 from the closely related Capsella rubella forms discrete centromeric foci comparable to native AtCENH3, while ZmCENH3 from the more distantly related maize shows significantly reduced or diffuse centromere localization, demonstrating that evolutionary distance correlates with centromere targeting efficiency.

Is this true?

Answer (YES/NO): NO